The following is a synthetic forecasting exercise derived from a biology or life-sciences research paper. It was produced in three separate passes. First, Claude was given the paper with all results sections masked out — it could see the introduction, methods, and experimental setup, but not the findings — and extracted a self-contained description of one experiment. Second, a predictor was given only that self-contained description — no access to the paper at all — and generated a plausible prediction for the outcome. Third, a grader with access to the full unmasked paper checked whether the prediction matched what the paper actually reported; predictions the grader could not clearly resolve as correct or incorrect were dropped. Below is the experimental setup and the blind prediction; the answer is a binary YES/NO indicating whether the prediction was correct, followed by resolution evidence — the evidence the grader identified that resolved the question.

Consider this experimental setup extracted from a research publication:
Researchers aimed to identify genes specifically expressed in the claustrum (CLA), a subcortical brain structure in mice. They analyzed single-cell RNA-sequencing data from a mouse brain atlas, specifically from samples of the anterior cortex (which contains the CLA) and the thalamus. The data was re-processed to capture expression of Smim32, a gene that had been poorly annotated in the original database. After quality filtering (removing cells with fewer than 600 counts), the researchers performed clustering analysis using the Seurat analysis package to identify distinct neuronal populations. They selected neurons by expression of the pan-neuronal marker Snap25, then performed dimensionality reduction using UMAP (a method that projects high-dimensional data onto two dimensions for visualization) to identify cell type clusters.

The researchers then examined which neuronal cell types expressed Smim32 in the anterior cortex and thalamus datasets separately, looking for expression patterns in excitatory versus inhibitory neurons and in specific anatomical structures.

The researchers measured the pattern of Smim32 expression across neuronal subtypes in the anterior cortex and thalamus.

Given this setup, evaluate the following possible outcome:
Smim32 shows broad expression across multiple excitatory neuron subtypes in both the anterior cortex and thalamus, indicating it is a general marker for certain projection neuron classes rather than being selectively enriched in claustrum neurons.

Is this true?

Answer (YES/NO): NO